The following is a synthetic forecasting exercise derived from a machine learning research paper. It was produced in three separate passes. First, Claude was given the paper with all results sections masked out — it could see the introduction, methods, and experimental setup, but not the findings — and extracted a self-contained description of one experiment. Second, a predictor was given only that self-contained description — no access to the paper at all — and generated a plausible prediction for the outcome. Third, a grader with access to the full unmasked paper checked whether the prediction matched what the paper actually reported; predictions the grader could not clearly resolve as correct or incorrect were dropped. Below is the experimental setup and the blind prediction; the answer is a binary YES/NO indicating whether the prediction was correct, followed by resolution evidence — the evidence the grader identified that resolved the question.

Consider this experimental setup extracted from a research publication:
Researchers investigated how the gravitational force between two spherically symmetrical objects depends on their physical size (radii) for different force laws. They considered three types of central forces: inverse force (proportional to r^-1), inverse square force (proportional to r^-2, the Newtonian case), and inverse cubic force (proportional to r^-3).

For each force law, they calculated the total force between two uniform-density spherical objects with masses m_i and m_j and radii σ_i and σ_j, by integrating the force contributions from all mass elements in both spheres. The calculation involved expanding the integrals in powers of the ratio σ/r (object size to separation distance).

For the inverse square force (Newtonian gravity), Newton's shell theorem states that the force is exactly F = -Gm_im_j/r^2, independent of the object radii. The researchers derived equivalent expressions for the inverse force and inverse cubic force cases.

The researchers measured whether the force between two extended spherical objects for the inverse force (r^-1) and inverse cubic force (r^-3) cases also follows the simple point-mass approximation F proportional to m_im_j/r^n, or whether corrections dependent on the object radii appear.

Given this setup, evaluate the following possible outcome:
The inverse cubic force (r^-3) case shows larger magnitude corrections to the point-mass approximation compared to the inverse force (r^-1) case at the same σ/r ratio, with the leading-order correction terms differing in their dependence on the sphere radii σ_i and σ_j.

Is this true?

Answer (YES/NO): NO